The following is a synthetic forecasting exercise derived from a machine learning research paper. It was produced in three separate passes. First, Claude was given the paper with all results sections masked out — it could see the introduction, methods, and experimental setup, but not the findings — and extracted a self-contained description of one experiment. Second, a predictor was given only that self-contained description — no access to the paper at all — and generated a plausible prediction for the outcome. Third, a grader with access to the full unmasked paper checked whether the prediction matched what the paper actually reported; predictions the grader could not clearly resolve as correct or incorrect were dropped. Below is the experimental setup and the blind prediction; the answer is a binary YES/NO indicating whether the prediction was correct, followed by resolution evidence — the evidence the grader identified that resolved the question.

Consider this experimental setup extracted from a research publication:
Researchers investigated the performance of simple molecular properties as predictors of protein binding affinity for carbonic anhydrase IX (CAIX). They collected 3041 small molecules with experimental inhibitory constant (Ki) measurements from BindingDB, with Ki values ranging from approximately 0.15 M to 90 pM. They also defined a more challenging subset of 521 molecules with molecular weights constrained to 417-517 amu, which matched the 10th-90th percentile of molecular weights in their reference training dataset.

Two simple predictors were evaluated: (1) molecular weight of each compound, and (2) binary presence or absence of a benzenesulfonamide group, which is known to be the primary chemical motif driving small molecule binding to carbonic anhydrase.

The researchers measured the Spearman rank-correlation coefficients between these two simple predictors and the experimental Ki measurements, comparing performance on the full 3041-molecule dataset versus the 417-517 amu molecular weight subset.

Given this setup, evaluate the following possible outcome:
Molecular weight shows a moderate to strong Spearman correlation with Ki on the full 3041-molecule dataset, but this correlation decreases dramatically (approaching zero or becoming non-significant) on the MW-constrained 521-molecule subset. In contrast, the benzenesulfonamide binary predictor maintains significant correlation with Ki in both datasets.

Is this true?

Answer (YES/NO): NO